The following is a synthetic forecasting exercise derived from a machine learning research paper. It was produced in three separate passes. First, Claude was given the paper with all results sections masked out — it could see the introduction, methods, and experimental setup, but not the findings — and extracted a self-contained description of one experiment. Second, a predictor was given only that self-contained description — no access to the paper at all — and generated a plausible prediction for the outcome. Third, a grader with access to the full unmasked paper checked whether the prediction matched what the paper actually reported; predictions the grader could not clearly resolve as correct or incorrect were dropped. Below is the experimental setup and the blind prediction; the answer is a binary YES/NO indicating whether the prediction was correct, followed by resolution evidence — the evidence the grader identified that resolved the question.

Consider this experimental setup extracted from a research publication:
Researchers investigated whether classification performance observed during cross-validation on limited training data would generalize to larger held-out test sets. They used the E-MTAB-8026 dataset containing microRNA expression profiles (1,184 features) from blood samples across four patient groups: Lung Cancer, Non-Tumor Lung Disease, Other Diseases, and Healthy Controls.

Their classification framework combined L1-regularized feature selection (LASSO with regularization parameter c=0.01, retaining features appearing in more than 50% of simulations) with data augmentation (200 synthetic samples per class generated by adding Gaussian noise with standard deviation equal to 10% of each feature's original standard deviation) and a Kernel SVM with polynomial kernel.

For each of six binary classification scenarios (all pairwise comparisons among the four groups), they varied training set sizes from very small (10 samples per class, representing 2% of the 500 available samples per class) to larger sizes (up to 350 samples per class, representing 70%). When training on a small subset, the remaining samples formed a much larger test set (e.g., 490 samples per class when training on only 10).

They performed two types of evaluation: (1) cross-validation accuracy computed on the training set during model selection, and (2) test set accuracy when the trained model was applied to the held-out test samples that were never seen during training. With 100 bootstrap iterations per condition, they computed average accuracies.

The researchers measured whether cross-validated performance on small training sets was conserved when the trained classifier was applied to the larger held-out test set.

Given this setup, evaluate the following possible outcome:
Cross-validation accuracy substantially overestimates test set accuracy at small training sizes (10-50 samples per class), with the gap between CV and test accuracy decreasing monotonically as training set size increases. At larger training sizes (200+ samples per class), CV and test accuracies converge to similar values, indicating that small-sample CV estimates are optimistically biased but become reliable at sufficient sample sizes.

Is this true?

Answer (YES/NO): NO